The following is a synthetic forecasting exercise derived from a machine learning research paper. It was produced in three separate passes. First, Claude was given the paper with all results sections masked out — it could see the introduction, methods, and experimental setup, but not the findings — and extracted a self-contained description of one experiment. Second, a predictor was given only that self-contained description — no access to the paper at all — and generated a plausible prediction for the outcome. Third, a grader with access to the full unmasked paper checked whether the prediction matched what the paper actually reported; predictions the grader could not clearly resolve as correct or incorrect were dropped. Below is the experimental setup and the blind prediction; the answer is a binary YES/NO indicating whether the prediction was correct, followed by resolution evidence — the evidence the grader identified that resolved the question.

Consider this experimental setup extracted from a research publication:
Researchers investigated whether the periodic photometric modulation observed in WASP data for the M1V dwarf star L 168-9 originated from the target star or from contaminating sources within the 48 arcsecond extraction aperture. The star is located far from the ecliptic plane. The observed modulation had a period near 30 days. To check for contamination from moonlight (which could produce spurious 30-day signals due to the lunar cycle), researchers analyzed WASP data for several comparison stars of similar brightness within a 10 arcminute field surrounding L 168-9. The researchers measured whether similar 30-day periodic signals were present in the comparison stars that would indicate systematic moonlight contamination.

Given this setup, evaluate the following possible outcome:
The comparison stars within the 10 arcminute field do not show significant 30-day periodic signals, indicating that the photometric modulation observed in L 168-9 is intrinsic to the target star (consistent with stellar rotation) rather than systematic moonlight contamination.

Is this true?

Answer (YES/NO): YES